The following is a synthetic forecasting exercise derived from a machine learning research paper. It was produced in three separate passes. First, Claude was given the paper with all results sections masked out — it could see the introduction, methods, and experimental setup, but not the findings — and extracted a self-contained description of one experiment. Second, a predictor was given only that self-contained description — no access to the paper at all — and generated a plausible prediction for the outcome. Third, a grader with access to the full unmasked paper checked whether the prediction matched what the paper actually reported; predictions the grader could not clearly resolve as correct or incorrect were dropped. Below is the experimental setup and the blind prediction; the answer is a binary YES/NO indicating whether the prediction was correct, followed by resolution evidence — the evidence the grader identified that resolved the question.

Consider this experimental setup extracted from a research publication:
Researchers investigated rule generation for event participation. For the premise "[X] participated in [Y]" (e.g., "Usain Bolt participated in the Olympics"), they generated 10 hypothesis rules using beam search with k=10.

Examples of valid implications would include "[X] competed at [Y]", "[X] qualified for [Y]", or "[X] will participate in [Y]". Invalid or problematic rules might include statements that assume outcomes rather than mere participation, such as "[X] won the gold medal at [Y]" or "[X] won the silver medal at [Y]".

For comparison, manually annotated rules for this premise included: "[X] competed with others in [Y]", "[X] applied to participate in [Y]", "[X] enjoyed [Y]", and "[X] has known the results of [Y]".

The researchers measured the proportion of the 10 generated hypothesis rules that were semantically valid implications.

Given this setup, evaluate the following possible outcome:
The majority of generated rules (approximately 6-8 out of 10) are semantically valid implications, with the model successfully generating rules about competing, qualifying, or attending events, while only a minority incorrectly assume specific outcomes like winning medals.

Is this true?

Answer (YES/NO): NO